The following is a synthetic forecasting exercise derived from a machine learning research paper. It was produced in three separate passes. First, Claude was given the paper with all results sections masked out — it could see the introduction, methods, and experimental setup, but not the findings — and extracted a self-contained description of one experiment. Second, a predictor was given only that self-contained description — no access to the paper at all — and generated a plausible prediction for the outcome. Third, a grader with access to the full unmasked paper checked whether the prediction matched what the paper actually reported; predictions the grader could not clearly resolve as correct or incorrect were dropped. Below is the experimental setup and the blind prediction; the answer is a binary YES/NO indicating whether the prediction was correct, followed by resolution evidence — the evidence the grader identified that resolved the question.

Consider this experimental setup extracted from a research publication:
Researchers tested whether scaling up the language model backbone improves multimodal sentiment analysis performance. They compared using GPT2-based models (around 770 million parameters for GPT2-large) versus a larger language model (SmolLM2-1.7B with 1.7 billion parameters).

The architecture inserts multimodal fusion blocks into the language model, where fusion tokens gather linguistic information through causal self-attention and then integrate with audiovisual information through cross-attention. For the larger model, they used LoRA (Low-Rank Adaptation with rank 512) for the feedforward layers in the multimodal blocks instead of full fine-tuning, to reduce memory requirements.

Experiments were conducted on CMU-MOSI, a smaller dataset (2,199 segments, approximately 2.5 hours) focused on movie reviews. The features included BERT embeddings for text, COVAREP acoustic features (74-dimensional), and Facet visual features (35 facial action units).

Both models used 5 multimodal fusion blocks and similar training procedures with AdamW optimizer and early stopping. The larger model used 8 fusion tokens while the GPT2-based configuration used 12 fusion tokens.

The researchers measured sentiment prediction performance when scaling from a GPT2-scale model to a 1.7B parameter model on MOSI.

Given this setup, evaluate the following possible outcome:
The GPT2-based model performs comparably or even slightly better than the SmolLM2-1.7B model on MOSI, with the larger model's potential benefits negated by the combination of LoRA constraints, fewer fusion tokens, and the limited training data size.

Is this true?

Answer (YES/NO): NO